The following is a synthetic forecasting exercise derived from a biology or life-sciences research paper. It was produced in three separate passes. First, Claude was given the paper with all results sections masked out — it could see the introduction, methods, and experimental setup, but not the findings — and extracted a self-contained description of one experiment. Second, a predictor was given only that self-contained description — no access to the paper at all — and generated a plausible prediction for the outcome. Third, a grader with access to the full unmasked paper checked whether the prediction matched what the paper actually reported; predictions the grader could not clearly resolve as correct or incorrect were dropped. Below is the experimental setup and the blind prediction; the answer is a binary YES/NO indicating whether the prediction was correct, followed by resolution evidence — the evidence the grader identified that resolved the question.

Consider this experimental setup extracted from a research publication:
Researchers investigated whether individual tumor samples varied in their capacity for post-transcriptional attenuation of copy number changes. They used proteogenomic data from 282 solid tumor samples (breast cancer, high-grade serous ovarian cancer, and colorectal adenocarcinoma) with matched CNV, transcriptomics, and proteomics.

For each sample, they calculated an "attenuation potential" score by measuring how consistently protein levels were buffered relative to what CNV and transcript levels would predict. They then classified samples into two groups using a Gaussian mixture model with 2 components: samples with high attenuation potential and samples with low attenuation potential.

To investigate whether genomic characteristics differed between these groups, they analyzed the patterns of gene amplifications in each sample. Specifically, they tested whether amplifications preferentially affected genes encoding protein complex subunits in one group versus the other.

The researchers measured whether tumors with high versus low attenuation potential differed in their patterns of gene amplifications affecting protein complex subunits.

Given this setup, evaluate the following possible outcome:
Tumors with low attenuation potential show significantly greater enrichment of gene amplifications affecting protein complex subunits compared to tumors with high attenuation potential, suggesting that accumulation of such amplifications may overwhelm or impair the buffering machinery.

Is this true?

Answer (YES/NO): NO